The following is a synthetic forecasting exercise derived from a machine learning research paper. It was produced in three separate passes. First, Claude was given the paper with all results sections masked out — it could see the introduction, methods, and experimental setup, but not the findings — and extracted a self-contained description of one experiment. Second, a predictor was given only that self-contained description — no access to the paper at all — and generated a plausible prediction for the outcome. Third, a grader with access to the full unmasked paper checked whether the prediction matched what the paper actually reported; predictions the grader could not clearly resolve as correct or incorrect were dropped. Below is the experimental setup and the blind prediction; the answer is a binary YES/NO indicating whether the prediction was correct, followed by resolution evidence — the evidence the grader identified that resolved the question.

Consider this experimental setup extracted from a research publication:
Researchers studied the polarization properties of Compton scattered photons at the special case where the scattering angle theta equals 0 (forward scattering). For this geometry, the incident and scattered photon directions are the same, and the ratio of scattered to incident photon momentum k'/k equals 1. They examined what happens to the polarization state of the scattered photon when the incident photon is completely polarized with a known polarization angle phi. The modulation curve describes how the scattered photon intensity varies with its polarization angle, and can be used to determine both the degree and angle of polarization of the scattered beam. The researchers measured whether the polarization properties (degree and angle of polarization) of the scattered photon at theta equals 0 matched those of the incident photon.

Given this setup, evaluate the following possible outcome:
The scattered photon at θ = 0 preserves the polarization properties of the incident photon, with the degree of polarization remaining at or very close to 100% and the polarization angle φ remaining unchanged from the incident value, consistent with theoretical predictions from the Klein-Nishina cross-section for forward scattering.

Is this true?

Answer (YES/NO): YES